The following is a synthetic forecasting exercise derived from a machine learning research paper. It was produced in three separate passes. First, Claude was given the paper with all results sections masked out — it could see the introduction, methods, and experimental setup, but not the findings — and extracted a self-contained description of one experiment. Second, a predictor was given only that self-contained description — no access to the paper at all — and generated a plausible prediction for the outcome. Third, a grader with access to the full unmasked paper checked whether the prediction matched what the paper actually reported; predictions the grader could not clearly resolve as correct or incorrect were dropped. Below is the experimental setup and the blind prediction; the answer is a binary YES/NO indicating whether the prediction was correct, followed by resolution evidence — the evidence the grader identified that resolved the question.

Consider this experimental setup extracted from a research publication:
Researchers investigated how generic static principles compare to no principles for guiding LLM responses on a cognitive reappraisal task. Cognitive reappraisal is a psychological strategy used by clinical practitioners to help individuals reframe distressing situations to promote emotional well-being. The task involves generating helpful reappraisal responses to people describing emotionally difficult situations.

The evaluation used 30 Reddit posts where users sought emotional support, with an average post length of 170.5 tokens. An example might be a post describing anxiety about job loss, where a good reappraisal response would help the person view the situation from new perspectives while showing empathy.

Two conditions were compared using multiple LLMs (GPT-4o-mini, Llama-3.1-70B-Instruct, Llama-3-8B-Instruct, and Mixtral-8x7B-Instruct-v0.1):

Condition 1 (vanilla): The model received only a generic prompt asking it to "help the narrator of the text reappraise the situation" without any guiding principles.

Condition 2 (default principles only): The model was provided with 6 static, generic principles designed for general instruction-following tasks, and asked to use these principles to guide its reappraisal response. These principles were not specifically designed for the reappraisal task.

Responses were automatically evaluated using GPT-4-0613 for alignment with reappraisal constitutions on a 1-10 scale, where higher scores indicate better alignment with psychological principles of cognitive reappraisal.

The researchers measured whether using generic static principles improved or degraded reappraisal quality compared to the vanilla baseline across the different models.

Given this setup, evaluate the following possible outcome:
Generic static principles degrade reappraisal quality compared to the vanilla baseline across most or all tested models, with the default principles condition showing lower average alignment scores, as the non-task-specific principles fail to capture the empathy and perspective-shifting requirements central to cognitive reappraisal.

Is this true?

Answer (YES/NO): YES